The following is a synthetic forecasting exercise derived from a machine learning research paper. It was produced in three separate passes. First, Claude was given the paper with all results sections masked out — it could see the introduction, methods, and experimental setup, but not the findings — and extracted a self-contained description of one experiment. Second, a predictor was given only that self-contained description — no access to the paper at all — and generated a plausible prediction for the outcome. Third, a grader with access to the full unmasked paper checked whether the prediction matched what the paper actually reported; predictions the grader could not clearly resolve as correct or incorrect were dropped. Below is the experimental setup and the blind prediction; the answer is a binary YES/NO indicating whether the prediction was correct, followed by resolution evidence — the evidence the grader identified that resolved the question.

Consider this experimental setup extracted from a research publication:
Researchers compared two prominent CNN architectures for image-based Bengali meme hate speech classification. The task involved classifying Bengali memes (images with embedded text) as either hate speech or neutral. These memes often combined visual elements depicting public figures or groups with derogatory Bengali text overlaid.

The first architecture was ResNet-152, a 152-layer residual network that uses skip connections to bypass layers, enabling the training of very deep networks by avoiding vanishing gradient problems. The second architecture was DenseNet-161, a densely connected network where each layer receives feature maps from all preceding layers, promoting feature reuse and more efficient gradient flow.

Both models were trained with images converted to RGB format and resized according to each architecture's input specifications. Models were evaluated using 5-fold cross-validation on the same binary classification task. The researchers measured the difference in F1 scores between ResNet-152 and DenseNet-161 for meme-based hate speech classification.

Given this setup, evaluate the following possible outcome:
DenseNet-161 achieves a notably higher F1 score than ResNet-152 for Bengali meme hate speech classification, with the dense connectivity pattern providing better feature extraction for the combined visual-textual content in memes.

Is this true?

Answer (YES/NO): NO